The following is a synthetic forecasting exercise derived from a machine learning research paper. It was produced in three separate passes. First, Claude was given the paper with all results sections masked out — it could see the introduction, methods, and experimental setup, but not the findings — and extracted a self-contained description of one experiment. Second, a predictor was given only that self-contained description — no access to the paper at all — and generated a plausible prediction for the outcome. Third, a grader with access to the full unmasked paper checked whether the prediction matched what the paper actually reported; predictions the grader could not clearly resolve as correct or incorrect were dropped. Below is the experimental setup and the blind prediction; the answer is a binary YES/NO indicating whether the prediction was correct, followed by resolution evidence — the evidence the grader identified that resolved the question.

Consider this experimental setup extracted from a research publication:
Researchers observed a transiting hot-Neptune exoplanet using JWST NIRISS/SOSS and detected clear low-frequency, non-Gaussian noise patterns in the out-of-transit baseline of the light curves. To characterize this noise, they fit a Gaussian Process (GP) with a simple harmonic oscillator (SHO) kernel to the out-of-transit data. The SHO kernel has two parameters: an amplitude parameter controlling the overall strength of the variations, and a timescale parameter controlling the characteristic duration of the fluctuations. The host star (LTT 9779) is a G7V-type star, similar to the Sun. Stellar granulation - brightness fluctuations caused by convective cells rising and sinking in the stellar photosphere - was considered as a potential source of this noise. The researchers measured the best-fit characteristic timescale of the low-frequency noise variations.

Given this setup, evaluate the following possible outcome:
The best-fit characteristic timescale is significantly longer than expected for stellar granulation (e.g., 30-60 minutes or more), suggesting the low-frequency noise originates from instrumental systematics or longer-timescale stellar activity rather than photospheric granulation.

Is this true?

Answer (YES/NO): NO